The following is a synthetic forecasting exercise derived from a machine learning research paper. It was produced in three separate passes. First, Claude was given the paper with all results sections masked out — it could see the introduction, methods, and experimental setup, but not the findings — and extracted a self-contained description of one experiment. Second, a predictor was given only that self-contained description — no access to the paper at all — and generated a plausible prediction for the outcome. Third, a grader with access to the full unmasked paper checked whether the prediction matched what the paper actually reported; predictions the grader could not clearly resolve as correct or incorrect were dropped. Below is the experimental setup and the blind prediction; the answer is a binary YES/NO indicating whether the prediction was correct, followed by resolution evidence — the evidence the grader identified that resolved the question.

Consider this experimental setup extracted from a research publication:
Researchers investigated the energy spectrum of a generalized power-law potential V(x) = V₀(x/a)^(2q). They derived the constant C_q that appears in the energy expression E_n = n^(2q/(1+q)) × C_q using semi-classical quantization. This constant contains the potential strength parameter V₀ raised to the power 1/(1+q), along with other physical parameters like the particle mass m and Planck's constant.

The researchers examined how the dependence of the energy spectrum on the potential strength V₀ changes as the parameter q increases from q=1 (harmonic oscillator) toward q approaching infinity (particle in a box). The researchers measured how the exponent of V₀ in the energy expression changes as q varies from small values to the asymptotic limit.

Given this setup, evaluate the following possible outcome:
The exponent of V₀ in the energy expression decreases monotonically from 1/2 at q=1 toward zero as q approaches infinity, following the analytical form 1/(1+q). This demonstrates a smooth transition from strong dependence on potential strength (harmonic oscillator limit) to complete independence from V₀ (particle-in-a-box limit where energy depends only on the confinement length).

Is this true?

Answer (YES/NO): YES